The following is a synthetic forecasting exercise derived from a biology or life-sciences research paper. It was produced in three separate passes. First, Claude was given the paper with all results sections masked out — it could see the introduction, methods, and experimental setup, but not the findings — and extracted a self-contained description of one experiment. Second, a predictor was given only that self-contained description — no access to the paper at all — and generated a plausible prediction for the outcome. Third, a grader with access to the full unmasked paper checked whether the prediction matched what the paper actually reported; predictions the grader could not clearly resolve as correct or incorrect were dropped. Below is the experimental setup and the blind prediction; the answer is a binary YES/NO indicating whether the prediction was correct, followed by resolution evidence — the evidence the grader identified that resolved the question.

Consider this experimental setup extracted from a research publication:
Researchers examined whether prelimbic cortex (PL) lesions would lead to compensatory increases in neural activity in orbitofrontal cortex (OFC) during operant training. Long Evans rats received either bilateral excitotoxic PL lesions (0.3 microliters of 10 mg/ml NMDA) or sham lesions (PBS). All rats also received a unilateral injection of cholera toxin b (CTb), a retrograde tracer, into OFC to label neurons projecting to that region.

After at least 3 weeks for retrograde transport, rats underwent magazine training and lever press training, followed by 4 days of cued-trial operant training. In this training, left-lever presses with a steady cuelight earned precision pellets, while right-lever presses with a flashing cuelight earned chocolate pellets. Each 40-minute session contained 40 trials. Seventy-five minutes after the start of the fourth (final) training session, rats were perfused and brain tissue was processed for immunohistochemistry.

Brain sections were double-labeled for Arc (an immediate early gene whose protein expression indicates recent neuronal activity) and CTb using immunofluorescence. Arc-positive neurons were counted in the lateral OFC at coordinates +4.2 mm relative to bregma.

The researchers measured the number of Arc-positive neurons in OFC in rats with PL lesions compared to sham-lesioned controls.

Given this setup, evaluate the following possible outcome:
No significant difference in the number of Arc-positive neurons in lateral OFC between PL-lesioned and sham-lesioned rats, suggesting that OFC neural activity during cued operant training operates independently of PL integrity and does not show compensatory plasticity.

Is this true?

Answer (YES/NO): NO